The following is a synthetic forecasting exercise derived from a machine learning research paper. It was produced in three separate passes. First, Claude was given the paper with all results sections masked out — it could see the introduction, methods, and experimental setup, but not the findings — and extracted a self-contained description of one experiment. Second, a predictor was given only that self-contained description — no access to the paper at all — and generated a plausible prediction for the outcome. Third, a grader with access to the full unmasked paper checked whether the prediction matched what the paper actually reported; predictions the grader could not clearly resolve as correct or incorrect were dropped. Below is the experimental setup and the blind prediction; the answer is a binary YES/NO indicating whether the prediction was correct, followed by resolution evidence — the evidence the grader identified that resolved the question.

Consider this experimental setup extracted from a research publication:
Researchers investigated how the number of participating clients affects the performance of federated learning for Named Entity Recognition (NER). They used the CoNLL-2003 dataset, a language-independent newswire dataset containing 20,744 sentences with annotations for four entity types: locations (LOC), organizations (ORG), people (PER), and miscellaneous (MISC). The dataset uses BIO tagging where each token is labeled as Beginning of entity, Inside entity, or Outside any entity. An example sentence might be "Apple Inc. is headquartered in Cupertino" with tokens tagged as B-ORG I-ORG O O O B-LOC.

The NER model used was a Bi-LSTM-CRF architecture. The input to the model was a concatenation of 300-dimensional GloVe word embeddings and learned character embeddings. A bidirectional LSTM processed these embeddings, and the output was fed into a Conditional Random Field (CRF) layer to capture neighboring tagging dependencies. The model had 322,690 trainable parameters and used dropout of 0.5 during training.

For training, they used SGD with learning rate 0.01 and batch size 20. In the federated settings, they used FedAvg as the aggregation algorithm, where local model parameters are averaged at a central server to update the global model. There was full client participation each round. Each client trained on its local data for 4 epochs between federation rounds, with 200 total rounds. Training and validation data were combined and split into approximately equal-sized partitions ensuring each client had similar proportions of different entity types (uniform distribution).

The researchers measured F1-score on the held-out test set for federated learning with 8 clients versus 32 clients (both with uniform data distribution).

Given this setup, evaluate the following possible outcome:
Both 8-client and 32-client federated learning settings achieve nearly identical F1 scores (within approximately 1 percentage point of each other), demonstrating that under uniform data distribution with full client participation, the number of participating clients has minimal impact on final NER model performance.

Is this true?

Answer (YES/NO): NO